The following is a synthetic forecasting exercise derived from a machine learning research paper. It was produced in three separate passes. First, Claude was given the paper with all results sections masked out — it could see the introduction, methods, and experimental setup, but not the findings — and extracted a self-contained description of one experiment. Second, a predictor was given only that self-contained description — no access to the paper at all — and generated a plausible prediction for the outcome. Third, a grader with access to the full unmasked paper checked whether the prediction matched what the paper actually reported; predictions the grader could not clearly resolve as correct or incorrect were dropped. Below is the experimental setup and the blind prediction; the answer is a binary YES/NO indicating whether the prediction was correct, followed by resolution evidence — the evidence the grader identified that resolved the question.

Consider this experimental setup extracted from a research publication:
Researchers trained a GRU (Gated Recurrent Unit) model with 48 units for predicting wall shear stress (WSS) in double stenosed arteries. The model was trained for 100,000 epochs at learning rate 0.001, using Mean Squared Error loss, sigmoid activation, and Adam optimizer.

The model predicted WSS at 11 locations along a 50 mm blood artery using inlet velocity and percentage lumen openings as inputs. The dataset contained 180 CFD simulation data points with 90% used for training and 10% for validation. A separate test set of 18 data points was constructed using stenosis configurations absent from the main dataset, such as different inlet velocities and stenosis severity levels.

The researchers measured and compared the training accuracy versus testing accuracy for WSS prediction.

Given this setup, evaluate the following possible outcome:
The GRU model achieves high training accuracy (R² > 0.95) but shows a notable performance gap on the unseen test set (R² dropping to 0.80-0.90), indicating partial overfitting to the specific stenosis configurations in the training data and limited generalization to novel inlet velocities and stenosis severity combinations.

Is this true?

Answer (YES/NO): NO